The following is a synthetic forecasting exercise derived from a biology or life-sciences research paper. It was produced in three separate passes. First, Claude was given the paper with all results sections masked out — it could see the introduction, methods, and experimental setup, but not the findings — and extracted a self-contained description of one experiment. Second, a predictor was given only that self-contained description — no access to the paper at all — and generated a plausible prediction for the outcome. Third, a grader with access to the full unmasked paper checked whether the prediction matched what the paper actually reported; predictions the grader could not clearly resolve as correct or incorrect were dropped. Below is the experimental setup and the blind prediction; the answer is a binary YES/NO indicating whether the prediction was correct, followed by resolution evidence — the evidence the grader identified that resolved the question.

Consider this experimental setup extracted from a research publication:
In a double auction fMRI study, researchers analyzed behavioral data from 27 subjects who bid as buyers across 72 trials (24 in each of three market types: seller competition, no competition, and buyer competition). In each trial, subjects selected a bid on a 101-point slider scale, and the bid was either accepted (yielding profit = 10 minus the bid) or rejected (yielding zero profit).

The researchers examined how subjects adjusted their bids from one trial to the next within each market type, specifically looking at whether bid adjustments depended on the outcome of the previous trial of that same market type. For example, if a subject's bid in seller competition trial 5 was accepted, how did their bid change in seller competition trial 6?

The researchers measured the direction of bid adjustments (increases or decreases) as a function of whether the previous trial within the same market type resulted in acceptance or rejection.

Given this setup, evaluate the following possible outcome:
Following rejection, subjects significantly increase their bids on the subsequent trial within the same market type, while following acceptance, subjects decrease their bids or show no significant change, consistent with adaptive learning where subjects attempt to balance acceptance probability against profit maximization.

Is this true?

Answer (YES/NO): YES